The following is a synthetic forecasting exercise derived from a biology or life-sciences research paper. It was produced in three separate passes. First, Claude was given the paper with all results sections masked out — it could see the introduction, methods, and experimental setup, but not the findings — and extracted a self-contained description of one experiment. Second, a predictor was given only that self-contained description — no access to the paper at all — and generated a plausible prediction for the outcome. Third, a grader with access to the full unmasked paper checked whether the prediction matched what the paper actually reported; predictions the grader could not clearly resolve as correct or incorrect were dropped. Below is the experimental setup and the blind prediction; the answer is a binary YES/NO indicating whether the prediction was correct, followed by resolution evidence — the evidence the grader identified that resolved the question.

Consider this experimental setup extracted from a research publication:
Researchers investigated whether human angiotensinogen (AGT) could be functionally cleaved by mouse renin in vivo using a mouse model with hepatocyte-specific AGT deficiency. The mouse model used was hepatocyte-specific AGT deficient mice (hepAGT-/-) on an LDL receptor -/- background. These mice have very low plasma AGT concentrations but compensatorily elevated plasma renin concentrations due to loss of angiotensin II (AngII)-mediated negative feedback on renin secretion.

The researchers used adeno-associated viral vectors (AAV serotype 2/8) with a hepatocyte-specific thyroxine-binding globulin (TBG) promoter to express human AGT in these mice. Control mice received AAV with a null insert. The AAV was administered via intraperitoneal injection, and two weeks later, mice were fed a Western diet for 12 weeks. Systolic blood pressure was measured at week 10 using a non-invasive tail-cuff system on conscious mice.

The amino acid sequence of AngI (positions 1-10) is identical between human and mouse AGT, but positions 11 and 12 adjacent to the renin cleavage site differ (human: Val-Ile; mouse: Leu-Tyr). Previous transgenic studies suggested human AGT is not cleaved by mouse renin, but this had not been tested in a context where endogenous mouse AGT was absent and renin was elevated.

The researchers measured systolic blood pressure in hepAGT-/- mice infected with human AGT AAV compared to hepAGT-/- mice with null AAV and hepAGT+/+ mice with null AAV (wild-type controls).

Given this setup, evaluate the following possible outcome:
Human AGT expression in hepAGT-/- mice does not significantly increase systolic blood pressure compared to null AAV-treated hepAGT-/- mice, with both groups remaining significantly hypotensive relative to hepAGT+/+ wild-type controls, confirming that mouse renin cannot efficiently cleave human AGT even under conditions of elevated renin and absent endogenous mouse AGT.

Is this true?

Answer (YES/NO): YES